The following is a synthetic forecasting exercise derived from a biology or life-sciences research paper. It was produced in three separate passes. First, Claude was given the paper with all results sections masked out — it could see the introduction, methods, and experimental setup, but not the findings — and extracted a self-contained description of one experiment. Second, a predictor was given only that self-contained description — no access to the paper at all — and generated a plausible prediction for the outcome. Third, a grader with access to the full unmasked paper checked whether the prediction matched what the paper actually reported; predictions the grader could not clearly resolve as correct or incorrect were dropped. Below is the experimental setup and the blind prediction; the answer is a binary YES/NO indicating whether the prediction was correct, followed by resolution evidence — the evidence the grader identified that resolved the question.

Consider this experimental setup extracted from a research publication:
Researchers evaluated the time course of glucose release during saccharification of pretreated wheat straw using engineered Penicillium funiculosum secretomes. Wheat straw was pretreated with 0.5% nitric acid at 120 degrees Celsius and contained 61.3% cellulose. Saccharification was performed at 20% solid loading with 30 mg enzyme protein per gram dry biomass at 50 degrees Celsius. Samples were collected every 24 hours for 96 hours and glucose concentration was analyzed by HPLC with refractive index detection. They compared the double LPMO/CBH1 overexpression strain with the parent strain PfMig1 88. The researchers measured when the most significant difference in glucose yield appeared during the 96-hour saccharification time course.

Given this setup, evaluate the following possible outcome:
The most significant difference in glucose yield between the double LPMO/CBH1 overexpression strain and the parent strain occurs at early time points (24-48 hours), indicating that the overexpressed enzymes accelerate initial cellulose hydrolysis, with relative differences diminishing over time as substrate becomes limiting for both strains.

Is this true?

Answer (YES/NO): NO